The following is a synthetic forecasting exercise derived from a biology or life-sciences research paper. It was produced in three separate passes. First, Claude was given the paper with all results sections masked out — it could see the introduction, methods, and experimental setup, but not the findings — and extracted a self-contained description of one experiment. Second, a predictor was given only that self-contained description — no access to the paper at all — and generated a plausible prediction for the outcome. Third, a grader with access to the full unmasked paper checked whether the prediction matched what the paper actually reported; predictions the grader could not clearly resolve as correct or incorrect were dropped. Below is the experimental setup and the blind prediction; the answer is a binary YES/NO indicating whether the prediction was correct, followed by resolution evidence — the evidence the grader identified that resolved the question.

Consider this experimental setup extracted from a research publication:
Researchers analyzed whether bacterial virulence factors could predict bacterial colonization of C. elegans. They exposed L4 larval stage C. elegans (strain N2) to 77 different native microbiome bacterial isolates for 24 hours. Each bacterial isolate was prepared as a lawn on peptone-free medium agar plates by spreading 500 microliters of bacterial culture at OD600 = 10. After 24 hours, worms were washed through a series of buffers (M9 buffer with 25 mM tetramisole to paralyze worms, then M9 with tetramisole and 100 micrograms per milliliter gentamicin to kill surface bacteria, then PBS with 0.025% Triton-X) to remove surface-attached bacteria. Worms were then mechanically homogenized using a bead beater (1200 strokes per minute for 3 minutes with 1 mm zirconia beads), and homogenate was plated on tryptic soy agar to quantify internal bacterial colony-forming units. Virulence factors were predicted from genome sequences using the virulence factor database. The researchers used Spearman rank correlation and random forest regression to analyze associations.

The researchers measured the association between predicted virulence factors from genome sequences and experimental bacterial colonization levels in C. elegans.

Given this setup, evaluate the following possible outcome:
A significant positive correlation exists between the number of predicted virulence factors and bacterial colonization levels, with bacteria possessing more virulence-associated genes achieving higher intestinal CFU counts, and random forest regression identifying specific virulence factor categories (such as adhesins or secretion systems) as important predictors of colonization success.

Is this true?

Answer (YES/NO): NO